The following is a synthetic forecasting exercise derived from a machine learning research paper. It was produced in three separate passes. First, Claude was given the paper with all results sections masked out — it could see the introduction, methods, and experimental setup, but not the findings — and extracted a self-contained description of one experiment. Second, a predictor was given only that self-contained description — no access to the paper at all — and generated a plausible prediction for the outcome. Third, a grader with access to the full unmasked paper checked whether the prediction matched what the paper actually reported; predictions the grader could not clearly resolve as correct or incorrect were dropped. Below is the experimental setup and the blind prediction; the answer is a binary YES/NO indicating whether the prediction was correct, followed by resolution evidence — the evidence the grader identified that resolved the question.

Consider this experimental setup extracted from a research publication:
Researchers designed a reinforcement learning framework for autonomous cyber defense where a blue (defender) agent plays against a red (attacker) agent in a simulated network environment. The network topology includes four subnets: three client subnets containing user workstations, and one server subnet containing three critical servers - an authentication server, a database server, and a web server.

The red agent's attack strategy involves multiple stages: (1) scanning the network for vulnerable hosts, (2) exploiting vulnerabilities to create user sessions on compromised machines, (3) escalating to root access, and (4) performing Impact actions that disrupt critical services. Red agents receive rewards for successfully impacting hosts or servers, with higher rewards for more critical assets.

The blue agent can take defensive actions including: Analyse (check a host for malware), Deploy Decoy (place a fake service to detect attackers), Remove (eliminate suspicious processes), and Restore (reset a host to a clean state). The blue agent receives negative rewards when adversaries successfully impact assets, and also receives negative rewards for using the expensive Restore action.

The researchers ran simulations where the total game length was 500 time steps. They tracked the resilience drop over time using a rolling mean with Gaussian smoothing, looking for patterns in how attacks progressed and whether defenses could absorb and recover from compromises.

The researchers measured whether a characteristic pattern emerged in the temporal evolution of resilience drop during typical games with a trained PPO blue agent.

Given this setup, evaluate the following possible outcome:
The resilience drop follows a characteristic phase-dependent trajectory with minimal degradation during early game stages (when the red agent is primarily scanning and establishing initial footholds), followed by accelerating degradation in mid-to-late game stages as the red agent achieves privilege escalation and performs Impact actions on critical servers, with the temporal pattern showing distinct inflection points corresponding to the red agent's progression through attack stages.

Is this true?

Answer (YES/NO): NO